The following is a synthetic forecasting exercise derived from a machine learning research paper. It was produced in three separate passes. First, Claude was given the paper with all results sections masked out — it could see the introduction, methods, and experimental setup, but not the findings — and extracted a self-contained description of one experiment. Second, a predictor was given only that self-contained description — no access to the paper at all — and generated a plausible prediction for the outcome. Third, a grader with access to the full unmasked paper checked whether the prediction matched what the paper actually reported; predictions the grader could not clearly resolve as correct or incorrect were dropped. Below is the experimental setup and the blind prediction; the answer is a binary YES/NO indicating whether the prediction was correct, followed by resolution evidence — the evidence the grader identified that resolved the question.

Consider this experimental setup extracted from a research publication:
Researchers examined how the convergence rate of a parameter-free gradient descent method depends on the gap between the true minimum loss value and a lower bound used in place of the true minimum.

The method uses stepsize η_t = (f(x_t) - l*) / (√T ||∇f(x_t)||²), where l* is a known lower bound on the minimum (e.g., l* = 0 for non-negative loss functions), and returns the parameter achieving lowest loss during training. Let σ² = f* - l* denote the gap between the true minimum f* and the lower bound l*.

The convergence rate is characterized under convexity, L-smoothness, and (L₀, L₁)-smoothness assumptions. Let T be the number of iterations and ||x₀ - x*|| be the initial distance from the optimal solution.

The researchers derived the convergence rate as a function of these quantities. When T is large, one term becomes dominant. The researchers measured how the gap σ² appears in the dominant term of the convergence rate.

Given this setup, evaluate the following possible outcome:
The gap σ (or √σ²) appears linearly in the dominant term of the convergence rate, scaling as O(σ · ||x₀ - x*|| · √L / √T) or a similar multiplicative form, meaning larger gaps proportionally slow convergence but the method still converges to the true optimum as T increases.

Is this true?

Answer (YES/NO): NO